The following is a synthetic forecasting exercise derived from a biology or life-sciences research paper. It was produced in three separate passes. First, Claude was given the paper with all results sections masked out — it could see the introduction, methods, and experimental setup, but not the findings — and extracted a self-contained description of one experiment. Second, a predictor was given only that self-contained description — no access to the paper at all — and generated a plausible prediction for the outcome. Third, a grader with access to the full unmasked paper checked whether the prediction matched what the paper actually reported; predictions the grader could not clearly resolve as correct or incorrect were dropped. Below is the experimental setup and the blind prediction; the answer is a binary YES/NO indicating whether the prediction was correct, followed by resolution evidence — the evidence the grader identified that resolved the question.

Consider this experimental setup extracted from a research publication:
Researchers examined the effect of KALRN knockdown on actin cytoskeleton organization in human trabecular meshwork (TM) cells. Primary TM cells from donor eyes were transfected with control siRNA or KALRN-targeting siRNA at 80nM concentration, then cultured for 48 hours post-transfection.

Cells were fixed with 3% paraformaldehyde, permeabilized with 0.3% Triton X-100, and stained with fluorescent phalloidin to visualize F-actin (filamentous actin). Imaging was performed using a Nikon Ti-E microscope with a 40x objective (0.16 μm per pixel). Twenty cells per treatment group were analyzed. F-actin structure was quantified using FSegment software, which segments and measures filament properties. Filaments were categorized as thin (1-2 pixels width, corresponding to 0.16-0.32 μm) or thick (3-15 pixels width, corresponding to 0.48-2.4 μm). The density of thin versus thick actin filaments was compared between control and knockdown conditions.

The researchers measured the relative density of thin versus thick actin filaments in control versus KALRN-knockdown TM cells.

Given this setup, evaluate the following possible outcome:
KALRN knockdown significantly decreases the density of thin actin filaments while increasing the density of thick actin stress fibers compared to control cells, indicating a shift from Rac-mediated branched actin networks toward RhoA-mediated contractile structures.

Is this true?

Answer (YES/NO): YES